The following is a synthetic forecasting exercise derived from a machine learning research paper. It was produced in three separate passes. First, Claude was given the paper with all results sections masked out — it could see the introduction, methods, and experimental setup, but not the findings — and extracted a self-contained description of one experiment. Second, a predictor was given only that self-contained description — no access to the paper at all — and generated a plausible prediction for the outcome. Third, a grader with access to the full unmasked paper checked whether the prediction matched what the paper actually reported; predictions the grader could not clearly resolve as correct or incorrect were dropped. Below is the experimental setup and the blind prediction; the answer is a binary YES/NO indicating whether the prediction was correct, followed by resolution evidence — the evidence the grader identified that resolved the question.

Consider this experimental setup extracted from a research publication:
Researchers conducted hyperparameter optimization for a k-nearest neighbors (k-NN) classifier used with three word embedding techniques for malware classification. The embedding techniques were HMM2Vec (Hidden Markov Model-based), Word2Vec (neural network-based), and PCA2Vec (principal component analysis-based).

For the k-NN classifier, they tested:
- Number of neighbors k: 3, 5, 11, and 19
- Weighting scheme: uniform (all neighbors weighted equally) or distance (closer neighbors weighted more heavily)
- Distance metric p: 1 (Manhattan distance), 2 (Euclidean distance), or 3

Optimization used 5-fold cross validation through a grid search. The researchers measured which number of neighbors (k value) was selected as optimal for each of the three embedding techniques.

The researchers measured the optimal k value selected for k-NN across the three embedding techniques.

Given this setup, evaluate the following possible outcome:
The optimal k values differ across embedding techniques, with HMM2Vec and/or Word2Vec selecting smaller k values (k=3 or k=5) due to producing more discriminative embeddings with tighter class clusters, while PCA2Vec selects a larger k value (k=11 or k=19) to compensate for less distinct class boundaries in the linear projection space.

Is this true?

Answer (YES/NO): NO